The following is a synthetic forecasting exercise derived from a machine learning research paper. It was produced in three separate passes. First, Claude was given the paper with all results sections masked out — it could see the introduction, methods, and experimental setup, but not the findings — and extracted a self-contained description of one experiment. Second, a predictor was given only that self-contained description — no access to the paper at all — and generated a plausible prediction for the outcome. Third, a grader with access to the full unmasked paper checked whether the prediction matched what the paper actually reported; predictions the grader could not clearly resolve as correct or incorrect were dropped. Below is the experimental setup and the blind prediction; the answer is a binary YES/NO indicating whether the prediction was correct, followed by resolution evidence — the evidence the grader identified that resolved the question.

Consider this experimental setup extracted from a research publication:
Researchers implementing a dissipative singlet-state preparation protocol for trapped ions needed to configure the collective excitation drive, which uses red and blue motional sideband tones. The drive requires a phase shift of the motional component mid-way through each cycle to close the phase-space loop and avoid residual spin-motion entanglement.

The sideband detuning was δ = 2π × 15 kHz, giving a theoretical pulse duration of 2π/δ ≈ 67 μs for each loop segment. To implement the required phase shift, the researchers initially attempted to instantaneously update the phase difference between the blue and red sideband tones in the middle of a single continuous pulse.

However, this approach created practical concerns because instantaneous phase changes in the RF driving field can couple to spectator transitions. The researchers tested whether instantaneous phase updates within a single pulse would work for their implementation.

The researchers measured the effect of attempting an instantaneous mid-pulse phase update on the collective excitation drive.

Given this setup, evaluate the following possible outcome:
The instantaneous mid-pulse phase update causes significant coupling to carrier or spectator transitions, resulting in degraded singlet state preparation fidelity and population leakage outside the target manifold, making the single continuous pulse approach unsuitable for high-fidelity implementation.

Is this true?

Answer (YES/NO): YES